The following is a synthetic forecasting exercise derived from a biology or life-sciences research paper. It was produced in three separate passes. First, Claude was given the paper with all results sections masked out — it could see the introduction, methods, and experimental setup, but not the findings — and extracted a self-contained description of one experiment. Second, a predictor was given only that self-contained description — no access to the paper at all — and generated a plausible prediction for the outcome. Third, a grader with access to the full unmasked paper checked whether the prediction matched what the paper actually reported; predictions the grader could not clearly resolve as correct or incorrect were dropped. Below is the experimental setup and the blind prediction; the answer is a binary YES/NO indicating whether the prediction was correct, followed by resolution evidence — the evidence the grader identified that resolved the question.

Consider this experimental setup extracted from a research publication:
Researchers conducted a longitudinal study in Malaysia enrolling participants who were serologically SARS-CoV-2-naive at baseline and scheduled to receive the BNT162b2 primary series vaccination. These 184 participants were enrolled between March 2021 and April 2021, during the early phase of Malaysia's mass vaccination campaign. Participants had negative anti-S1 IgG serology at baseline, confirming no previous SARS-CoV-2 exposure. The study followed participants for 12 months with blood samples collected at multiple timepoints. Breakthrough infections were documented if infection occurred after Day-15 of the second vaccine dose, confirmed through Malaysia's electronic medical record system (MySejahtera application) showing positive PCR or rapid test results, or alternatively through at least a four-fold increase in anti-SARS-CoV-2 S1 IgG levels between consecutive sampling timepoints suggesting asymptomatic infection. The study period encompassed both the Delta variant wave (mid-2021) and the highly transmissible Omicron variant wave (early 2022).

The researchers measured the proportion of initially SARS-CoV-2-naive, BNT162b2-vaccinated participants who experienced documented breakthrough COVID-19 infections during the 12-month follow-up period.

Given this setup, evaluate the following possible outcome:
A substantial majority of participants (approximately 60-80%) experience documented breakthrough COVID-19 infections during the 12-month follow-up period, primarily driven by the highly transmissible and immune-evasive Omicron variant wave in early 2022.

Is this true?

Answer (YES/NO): NO